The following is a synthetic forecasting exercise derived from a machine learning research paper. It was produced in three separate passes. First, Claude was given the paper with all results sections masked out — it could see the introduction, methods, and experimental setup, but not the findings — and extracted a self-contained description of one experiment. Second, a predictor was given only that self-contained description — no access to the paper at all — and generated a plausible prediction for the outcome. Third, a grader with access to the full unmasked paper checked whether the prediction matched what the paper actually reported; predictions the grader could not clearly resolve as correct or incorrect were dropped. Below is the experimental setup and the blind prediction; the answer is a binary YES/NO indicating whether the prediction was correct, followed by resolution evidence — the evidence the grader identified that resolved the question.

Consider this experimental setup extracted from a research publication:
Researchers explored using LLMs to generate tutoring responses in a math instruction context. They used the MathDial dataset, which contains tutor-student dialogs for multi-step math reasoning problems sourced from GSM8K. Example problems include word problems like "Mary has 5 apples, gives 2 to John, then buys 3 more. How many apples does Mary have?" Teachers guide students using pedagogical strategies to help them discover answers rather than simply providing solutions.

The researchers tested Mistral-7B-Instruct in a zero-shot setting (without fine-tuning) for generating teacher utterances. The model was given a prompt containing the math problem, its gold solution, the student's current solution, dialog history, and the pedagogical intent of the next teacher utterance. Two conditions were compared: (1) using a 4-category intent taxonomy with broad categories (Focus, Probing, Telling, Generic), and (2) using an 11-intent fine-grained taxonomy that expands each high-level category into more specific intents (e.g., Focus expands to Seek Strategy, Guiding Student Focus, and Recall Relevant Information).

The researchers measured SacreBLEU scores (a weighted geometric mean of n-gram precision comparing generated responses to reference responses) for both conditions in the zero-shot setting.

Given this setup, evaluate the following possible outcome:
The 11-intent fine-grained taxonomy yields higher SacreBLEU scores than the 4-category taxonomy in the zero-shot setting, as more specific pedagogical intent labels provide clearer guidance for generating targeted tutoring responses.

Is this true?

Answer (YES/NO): NO